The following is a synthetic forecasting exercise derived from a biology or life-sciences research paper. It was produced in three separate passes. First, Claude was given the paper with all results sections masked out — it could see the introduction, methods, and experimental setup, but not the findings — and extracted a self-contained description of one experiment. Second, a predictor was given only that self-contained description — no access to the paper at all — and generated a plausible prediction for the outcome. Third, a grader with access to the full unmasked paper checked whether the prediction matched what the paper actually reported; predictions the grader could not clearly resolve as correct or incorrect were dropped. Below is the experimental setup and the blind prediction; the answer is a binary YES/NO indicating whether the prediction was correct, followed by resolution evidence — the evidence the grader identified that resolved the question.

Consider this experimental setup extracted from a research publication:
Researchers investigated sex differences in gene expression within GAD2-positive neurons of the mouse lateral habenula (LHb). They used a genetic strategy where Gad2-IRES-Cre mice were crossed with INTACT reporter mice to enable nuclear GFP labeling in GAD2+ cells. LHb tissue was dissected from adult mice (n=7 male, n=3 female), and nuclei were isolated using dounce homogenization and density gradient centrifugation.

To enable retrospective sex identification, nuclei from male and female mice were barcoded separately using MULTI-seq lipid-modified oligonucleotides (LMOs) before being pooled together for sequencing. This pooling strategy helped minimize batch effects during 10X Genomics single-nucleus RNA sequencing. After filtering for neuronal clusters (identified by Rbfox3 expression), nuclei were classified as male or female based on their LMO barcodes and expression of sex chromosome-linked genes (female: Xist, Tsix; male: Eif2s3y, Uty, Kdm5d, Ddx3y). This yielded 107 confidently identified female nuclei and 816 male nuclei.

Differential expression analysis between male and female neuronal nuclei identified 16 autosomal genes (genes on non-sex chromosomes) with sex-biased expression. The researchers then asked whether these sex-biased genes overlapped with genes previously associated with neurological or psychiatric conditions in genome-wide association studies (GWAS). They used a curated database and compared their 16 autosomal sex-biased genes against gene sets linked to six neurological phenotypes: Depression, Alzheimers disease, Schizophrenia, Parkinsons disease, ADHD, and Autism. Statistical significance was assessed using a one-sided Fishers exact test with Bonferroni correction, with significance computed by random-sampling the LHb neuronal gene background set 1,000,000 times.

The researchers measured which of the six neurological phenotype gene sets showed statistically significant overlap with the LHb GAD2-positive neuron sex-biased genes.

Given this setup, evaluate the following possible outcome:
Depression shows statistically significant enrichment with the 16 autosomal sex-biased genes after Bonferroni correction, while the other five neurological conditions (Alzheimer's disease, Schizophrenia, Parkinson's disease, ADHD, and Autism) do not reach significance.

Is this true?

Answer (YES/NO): NO